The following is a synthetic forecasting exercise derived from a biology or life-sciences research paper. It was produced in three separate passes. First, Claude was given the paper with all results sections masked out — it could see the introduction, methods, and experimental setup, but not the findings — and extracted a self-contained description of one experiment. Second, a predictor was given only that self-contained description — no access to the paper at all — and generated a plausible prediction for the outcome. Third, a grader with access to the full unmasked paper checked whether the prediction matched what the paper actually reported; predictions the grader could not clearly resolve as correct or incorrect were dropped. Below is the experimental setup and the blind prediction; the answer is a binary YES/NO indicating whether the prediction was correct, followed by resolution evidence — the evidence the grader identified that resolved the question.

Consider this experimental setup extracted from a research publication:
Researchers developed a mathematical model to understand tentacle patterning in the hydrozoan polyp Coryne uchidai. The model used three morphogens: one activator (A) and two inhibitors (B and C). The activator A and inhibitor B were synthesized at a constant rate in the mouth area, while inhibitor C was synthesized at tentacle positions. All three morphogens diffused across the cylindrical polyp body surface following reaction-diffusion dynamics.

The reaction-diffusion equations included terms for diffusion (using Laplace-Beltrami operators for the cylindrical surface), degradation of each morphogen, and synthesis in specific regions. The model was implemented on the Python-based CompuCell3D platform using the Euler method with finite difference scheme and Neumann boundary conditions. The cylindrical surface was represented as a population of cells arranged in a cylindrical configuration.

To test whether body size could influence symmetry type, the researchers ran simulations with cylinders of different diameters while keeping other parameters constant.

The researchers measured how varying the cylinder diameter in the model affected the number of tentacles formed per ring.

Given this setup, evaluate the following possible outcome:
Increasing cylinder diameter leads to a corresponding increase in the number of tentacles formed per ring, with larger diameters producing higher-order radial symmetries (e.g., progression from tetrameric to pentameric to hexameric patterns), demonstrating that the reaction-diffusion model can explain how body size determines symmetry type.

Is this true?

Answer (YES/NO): YES